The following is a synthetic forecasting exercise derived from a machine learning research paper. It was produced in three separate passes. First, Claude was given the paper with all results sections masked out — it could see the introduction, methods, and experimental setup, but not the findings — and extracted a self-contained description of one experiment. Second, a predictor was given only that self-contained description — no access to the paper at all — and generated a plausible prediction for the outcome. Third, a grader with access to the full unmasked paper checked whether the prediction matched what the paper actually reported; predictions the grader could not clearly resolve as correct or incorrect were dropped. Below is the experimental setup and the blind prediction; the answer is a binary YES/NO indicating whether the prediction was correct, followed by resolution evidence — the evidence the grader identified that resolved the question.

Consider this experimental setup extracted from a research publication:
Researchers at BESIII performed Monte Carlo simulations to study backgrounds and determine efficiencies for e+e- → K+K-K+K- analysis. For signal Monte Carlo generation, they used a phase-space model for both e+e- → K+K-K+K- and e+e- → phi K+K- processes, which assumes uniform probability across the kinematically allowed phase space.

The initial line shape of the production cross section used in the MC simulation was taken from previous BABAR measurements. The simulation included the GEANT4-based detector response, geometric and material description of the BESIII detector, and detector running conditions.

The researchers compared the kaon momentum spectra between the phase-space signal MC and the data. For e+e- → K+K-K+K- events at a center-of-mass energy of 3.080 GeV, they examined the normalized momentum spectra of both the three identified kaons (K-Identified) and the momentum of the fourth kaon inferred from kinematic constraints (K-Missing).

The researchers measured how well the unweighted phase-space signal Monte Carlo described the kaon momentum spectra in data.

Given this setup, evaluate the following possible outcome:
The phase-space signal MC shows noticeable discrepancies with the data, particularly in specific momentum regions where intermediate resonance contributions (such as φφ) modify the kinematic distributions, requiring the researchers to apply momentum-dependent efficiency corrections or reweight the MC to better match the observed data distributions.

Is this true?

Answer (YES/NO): YES